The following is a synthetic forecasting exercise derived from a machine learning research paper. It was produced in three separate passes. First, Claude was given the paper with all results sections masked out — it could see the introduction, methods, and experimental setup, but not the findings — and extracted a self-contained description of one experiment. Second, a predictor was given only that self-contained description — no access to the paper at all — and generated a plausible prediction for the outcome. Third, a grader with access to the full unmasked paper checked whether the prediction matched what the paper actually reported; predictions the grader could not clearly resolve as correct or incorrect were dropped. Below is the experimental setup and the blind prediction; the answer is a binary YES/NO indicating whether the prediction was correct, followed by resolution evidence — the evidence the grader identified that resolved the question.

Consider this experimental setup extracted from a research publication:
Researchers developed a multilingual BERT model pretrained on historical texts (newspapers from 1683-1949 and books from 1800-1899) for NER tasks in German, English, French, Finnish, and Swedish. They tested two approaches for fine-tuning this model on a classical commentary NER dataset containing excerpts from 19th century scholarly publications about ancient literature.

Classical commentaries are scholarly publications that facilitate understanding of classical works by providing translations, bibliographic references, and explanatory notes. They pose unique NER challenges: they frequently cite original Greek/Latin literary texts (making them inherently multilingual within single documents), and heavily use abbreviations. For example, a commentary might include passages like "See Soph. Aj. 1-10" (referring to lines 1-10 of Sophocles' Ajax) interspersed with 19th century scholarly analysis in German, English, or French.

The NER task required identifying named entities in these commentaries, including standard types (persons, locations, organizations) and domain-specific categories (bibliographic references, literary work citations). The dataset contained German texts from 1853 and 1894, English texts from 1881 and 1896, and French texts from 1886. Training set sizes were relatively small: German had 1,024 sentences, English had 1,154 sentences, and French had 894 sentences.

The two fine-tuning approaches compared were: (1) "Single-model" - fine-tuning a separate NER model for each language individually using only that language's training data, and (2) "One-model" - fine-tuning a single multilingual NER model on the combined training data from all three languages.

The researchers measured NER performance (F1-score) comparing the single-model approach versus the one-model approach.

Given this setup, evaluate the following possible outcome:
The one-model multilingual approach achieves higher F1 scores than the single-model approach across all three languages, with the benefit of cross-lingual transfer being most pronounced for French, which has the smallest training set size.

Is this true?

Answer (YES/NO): NO